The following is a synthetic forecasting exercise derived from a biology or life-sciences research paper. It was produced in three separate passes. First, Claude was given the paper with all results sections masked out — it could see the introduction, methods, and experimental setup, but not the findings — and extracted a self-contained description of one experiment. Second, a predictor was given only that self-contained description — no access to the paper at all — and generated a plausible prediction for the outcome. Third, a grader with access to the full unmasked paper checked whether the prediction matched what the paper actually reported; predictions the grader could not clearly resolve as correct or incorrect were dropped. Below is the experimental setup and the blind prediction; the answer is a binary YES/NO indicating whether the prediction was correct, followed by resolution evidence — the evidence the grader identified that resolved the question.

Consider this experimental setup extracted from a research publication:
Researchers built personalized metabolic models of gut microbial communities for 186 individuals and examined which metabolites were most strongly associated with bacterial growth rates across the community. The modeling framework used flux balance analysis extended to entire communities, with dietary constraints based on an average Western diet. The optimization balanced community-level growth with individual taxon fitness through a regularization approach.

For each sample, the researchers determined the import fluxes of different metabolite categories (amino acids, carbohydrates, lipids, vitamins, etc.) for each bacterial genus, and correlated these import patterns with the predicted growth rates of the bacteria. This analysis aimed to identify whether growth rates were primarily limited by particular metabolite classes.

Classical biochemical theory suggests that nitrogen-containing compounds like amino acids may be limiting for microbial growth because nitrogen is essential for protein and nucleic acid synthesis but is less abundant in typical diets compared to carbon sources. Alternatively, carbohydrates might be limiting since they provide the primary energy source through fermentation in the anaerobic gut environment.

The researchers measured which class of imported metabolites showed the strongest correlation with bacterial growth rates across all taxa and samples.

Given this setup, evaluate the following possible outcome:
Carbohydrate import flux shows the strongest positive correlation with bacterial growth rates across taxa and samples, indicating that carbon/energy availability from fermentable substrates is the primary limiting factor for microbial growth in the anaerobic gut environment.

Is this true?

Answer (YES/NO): NO